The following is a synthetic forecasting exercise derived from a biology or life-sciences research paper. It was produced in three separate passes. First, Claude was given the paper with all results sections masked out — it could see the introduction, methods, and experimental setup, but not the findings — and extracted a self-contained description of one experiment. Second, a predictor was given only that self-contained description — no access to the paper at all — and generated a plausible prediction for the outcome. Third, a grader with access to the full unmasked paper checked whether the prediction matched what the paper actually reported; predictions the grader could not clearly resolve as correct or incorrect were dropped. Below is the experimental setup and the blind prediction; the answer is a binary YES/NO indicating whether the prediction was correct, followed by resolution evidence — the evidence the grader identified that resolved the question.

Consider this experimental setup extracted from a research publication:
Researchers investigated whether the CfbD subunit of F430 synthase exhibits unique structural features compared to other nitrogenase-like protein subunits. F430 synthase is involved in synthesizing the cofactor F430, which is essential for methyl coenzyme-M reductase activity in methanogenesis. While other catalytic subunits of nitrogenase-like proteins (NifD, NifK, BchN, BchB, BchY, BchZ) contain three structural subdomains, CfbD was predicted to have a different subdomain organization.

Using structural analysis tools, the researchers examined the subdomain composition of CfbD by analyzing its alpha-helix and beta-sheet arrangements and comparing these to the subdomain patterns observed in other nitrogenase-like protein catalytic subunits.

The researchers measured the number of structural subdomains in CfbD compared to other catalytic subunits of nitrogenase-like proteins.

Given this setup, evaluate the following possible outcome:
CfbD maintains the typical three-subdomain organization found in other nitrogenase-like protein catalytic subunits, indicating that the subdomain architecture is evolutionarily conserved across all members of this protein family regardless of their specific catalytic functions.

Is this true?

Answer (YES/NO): NO